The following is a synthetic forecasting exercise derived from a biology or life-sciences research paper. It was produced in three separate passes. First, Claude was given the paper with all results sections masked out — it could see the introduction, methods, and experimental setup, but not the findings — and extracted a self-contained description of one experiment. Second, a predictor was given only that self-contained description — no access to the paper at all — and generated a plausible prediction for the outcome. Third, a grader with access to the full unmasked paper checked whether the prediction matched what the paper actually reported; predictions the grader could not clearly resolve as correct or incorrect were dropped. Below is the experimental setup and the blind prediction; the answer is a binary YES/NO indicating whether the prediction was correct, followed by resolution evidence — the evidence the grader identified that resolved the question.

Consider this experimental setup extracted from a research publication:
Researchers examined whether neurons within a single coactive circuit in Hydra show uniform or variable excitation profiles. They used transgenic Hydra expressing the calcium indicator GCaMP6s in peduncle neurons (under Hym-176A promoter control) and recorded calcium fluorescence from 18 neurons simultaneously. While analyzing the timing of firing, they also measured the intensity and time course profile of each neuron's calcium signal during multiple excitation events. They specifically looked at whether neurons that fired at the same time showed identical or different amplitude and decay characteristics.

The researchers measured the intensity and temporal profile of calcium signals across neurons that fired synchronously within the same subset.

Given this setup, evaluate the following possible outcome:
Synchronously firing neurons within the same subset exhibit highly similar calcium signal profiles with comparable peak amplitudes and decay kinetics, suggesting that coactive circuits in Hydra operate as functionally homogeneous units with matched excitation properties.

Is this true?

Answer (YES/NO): NO